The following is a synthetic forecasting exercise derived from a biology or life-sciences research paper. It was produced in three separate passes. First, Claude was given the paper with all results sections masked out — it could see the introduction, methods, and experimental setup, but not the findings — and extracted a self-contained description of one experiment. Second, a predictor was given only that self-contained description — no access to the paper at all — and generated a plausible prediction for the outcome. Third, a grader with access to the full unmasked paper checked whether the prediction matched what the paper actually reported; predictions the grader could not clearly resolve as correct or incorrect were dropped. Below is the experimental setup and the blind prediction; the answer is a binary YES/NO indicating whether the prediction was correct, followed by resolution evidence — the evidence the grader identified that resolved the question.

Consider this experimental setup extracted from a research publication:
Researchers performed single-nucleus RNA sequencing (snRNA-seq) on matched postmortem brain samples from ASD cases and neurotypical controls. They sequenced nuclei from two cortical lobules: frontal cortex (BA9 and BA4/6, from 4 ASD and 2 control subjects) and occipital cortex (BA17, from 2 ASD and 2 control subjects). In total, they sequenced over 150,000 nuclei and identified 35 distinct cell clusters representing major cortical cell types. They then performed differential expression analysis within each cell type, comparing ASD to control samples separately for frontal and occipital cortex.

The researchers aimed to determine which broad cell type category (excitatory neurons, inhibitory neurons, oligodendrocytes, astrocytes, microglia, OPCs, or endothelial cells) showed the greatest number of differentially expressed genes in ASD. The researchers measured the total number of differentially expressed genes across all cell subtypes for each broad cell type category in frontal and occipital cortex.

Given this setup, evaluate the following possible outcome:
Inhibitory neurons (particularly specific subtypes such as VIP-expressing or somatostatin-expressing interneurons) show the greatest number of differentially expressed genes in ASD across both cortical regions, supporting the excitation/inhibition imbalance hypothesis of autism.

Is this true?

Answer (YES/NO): NO